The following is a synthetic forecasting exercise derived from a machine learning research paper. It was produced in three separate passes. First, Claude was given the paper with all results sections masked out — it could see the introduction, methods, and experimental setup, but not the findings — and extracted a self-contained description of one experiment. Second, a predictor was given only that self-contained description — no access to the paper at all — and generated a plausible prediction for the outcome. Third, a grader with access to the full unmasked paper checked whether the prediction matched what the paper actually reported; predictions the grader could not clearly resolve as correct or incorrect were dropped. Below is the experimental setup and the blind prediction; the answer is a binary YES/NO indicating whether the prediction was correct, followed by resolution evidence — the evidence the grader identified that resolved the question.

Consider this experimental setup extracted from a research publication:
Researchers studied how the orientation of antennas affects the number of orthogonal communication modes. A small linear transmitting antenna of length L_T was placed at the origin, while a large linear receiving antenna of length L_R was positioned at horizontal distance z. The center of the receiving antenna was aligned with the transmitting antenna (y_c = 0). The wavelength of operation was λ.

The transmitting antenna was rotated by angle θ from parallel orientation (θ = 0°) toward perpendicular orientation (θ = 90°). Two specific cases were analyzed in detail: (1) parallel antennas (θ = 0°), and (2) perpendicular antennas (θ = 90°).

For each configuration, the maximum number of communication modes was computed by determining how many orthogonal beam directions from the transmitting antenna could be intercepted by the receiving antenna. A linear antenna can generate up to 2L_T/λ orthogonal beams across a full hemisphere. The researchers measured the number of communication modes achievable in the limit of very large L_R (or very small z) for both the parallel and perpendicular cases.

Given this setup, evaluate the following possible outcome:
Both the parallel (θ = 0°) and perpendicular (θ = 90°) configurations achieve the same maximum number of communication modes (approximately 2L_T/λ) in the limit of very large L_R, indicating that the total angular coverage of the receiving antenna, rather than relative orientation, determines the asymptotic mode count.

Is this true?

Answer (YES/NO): NO